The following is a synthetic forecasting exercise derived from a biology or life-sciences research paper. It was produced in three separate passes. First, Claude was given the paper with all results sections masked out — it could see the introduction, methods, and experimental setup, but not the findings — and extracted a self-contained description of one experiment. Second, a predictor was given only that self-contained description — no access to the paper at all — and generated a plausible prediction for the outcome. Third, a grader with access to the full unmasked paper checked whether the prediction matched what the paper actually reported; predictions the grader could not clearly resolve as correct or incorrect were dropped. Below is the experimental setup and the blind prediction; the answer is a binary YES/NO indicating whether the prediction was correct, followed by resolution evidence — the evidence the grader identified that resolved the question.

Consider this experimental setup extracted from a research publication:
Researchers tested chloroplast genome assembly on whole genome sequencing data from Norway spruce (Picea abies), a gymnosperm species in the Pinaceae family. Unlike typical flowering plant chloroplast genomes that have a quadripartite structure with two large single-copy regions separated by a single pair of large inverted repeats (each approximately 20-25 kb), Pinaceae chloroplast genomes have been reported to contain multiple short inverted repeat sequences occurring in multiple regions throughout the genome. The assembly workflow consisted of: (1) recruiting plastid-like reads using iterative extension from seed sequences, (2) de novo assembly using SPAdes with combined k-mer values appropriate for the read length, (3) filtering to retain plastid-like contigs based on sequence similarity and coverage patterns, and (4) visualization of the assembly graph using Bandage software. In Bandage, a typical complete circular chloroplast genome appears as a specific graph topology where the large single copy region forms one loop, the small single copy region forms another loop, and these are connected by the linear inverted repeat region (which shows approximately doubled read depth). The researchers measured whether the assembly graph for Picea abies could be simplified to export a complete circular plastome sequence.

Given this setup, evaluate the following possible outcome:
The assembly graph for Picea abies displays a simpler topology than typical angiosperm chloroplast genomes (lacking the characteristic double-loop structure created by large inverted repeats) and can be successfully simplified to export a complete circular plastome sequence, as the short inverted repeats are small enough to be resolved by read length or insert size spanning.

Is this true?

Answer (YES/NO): NO